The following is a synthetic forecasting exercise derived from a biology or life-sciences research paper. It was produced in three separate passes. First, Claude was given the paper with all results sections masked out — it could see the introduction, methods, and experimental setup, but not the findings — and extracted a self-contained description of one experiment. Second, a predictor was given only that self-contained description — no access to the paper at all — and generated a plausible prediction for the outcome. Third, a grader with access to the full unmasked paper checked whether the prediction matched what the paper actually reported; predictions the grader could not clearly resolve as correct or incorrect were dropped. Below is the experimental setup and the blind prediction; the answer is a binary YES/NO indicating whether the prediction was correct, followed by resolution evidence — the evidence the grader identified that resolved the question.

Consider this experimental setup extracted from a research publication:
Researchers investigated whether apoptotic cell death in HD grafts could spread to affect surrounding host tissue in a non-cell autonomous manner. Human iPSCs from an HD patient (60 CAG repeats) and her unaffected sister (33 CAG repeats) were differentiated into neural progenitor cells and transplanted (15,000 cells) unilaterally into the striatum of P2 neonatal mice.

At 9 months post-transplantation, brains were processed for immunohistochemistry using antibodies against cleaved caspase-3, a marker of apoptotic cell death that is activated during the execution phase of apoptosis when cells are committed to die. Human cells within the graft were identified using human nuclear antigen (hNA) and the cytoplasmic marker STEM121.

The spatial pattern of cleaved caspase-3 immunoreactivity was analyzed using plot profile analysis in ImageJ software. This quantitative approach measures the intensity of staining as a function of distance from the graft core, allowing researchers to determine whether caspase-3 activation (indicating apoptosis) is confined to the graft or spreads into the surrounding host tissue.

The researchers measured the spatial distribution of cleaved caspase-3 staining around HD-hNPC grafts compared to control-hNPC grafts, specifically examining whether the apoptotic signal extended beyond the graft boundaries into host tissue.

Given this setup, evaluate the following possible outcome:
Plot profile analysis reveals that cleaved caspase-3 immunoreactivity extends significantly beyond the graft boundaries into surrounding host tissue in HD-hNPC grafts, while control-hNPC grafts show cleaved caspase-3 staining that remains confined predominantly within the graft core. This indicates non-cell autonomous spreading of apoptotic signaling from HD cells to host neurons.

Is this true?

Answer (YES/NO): YES